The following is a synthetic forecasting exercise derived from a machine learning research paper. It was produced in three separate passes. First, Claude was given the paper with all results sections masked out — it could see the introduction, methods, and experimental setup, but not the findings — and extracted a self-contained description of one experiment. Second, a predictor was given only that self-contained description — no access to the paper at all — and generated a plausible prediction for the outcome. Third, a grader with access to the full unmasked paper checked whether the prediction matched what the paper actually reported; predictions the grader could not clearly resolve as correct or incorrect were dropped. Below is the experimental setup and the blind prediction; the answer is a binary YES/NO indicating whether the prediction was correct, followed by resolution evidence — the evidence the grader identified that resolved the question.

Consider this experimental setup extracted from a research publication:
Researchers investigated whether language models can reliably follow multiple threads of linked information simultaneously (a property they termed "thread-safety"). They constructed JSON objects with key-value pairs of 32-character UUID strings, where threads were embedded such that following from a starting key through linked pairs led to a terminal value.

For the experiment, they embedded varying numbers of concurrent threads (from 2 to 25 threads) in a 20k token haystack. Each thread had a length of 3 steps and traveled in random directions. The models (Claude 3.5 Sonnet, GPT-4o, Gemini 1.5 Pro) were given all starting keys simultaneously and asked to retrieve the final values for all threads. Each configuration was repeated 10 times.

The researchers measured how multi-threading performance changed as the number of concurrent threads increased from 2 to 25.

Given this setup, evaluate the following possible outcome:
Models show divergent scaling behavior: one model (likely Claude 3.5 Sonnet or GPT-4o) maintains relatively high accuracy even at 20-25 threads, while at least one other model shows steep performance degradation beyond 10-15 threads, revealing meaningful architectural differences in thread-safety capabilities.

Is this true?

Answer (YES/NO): NO